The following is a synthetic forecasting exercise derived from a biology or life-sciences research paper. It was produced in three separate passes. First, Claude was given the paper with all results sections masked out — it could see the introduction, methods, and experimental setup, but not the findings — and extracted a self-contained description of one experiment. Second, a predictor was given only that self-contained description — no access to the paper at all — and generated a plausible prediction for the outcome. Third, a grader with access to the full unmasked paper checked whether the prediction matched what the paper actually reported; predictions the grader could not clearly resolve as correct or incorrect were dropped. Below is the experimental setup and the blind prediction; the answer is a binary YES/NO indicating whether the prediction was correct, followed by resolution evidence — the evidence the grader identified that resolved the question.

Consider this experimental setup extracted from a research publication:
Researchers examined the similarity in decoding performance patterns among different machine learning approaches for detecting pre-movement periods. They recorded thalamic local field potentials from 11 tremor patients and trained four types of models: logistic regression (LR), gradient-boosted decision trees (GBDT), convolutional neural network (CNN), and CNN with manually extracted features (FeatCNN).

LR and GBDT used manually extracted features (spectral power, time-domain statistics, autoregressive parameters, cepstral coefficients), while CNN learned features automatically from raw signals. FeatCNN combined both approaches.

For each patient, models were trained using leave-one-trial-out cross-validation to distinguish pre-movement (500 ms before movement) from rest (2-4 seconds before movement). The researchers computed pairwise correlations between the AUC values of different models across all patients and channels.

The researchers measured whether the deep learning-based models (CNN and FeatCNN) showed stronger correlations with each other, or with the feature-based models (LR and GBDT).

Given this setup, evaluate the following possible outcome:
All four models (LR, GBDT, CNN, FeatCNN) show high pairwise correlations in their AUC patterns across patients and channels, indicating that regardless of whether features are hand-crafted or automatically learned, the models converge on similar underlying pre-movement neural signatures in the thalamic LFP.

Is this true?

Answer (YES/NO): NO